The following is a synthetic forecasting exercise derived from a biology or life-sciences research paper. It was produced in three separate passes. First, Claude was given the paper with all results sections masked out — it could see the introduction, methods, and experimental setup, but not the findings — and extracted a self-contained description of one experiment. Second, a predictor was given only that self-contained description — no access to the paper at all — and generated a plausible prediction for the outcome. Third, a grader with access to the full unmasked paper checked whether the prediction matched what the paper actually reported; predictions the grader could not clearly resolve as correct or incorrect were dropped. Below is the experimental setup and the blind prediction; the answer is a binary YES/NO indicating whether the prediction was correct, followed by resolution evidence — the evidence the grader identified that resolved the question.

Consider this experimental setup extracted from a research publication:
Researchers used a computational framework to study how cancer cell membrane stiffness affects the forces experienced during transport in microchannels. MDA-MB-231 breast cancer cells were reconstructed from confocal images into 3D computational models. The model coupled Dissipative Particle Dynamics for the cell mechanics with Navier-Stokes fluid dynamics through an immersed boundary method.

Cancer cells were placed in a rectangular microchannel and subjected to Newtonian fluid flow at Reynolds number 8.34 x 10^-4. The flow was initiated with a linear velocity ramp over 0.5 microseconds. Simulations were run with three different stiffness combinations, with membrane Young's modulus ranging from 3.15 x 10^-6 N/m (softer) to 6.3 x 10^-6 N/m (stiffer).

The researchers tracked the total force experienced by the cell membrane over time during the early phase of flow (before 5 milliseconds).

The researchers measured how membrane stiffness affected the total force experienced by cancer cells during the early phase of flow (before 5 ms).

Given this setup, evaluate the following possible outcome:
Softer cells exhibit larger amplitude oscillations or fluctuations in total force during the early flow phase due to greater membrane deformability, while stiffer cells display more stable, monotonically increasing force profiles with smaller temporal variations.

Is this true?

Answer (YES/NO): NO